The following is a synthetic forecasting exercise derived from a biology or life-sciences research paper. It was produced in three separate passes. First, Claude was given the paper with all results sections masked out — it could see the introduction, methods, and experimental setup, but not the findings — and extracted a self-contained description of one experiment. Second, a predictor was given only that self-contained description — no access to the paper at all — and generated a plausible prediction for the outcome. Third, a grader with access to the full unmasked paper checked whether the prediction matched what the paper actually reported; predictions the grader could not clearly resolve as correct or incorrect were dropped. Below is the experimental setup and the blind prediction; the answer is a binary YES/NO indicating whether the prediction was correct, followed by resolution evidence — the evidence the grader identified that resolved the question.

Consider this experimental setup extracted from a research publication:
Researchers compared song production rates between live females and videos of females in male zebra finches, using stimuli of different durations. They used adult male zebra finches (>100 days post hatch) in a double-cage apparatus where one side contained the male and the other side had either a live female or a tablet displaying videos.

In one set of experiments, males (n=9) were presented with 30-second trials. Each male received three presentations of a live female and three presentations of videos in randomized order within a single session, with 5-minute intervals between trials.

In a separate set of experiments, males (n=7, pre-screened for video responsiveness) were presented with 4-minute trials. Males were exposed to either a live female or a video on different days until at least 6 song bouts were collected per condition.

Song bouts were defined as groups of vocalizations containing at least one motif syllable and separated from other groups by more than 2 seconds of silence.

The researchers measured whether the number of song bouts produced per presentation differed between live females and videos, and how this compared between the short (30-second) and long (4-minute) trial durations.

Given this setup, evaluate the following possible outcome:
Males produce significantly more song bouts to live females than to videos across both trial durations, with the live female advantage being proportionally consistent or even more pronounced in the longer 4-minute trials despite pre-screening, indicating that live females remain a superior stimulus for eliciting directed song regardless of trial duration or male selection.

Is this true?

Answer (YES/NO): NO